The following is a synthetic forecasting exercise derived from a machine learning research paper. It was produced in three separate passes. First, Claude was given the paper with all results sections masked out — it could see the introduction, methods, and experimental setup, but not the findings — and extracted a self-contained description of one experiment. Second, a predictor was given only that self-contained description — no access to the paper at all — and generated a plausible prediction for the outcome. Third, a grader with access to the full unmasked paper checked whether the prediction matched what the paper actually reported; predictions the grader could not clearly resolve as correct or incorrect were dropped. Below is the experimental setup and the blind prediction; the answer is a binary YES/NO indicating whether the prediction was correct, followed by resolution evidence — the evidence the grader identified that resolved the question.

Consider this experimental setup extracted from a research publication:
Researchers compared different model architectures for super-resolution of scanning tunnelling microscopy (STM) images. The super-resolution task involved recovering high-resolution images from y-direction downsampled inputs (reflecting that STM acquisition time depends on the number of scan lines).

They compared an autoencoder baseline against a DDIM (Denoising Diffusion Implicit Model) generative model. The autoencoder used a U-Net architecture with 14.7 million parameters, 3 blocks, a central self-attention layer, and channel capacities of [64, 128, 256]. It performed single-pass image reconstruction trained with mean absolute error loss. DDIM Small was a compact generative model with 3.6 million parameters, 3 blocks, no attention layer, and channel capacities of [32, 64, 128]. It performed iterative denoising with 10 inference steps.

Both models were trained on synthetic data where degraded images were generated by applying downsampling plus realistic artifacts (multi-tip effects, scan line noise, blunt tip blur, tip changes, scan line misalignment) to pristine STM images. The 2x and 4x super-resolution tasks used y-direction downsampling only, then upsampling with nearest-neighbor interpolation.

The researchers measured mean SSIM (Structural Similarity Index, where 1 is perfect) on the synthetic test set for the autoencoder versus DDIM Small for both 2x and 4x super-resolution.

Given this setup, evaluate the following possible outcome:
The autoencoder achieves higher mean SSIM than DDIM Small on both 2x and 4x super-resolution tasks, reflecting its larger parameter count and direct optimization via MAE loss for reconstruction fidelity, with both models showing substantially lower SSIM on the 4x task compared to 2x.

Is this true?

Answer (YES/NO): YES